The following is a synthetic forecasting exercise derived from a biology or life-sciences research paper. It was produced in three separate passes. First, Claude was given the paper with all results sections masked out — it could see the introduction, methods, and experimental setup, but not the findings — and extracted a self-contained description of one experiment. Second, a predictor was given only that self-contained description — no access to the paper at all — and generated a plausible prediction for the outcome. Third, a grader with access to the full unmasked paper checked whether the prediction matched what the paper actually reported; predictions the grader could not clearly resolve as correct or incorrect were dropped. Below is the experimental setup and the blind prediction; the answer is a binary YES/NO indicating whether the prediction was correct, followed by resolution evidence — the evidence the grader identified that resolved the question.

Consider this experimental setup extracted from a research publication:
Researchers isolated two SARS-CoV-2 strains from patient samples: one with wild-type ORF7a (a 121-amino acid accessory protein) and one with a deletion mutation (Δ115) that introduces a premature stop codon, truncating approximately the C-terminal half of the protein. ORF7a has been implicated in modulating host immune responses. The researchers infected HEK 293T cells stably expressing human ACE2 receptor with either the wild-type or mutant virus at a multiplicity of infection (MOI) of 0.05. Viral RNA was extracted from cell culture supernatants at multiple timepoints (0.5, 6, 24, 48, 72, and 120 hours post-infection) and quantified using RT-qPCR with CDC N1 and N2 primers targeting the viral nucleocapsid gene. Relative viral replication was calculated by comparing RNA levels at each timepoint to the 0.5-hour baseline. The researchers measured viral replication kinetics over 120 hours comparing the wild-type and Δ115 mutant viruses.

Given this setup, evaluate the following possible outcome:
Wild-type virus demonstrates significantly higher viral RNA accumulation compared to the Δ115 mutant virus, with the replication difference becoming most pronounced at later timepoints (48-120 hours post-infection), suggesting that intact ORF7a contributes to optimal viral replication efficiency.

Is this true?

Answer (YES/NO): YES